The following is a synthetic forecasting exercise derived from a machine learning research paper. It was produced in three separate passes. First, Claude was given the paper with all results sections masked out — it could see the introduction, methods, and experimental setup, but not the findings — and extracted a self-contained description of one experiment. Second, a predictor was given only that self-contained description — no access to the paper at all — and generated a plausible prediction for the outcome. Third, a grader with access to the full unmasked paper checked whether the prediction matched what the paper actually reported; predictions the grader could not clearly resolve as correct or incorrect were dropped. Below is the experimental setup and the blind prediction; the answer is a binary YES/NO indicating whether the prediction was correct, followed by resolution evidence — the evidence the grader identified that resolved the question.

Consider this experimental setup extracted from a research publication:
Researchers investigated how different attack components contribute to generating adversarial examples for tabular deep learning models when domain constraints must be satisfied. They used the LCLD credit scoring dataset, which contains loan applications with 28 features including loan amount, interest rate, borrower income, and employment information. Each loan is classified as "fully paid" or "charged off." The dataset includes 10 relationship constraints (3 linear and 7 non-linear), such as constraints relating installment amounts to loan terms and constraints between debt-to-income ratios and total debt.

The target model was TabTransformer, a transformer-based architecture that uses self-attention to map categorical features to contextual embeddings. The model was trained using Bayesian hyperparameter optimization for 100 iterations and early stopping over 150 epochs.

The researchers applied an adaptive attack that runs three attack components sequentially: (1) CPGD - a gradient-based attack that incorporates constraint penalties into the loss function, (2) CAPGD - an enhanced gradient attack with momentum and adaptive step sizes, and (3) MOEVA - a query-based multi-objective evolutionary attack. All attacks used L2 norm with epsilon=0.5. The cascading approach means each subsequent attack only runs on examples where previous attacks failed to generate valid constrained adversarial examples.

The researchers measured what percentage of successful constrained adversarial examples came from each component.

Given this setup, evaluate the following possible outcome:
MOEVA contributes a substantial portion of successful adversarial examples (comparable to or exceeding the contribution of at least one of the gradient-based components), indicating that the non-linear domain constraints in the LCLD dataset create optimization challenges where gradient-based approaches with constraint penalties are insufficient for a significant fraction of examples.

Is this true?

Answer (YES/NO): YES